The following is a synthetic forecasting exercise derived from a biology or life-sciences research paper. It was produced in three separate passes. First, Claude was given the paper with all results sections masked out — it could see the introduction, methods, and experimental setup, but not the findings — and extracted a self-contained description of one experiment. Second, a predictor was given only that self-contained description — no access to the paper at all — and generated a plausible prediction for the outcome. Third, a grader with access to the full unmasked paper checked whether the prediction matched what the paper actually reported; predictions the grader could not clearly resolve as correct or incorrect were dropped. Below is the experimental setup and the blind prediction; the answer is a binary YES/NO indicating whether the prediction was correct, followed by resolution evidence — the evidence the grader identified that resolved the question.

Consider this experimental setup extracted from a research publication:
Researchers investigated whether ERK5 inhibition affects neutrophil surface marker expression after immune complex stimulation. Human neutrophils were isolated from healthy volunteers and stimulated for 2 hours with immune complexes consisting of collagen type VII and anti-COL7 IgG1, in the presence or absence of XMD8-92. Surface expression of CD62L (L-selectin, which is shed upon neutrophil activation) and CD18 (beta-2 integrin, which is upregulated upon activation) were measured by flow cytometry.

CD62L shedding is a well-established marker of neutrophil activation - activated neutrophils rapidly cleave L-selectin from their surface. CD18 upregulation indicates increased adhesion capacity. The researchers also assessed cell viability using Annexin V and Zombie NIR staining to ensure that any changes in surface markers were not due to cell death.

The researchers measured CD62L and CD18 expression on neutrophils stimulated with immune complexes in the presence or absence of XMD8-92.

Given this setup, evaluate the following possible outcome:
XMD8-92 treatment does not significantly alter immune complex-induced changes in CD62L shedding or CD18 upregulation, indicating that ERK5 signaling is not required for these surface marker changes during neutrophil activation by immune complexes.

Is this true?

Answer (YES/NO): NO